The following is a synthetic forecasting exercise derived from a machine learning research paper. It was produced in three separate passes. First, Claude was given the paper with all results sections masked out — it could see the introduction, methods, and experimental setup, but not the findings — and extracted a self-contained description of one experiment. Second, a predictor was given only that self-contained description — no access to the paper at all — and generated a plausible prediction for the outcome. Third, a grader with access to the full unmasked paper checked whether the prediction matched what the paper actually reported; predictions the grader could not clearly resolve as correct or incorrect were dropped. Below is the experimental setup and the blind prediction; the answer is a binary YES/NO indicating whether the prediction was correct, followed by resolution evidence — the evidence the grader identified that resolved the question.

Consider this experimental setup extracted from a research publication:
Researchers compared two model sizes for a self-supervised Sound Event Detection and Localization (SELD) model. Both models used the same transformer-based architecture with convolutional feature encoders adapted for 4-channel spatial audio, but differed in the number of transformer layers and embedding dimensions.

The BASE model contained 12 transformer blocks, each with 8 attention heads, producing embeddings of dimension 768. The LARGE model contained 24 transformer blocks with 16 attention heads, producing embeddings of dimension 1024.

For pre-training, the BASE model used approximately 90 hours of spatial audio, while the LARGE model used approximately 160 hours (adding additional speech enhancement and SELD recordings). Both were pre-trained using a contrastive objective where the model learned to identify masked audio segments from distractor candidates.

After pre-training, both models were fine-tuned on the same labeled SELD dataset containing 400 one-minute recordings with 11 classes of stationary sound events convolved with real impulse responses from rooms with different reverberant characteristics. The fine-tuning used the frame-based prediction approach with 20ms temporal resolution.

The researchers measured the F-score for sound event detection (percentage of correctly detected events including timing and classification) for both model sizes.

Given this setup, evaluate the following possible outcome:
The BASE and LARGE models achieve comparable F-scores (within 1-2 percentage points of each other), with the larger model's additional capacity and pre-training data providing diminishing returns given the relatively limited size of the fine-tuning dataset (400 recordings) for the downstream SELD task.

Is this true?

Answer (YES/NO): YES